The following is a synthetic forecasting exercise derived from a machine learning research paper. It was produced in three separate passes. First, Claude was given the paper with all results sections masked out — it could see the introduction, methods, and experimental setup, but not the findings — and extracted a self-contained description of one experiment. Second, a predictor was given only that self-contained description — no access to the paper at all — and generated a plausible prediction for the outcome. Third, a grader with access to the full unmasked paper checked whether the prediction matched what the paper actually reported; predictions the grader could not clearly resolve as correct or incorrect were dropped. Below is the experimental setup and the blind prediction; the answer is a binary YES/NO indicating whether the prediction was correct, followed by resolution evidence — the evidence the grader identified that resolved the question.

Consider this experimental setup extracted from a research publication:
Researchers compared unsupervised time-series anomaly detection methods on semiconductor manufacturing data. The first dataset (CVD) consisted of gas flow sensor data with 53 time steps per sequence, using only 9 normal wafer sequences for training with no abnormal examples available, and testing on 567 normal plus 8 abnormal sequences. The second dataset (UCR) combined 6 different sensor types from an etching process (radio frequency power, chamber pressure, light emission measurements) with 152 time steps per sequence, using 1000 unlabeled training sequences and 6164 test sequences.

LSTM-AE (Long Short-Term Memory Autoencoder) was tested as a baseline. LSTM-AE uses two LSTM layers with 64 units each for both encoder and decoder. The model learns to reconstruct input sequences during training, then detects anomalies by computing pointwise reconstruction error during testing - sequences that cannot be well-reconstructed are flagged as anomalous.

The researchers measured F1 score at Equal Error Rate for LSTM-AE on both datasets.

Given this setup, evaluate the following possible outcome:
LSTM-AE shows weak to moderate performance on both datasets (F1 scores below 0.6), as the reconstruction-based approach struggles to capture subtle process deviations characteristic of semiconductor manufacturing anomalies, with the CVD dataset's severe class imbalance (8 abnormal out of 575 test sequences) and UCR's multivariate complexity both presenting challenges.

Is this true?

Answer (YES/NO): NO